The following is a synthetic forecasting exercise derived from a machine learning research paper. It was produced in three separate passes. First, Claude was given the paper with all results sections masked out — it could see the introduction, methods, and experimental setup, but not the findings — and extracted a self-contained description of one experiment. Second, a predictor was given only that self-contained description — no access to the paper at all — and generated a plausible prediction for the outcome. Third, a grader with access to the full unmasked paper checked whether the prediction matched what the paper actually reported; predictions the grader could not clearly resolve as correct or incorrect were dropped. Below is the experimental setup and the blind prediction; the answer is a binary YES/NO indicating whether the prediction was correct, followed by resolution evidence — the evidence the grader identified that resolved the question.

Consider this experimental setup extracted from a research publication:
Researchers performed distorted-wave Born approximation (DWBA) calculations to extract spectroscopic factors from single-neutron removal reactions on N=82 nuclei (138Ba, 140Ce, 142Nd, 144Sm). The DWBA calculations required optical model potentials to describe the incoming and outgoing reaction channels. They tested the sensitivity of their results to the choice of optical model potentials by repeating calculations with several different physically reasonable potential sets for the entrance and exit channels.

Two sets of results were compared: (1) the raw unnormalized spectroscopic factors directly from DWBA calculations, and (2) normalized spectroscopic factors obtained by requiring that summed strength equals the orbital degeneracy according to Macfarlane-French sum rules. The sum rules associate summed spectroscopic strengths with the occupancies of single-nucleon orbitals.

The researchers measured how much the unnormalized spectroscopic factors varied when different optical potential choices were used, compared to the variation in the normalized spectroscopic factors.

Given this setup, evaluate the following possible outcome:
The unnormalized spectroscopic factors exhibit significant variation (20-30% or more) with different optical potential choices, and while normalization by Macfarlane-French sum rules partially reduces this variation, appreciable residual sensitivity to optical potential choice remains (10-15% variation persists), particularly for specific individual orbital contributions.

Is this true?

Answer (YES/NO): NO